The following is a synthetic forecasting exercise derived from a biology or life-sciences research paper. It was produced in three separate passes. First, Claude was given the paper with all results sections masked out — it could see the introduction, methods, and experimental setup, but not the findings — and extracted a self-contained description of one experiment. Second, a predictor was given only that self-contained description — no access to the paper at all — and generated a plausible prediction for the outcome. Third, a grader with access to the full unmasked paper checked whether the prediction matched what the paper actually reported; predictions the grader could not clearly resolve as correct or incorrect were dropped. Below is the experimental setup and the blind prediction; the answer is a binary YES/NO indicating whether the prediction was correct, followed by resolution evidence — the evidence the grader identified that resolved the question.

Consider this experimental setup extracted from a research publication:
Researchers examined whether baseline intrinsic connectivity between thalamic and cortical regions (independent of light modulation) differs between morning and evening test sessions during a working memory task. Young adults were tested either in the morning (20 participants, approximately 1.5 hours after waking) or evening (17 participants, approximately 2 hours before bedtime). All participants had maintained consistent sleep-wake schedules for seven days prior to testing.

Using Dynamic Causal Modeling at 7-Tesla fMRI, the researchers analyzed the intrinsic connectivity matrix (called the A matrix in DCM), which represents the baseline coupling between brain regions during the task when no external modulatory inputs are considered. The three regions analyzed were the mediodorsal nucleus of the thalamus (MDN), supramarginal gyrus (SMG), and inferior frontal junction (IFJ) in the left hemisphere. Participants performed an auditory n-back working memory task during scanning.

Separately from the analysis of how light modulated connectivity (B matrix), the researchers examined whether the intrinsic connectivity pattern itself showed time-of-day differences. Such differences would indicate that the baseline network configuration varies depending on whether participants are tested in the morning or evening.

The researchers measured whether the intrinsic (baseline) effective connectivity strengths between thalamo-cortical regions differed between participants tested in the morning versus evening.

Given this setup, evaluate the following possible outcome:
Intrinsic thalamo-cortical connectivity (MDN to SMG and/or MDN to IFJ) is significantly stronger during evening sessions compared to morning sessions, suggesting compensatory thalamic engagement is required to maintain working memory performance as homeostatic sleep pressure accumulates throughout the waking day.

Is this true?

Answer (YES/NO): NO